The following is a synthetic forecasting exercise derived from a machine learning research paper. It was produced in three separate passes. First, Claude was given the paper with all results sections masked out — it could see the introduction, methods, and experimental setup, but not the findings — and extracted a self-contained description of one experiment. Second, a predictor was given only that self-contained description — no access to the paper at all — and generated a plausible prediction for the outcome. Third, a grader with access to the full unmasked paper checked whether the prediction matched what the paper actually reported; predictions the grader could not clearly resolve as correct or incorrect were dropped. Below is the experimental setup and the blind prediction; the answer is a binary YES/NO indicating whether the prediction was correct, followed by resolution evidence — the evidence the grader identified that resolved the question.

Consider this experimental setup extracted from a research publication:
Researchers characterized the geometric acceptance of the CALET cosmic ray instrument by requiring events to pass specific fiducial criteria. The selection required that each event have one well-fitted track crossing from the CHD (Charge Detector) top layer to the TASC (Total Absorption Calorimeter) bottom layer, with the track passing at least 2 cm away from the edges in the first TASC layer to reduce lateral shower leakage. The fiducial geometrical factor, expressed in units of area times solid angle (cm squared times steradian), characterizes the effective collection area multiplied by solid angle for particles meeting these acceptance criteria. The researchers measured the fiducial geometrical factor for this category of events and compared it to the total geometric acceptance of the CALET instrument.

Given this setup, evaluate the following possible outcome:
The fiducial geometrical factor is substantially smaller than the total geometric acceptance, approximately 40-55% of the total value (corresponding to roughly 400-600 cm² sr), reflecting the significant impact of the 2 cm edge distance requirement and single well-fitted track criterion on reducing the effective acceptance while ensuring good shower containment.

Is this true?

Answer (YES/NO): YES